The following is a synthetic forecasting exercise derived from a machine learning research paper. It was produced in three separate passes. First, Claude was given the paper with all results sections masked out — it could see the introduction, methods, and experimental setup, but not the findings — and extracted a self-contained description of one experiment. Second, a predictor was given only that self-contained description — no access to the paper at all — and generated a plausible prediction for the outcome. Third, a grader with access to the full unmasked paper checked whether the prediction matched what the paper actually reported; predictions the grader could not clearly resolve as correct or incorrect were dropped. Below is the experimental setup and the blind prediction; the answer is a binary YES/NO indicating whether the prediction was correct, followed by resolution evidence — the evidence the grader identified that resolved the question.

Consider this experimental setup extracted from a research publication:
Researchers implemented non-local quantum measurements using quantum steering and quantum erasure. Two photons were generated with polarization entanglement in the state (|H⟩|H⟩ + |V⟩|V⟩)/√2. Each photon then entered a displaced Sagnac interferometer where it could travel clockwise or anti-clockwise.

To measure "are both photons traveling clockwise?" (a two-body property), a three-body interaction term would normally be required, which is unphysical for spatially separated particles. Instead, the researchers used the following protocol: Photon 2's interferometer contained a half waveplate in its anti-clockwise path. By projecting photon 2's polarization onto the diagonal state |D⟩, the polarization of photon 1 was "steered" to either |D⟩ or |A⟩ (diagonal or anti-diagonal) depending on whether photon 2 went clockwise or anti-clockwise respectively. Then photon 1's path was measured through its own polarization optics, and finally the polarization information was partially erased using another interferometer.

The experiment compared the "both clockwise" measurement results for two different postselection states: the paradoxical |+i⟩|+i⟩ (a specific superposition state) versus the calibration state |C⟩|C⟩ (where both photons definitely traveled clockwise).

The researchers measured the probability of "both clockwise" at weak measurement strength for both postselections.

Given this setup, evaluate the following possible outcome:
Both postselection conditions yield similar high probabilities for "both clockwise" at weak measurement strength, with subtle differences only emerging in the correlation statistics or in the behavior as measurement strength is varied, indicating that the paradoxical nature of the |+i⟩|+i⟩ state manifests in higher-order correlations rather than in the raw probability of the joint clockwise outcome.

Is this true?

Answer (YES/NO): NO